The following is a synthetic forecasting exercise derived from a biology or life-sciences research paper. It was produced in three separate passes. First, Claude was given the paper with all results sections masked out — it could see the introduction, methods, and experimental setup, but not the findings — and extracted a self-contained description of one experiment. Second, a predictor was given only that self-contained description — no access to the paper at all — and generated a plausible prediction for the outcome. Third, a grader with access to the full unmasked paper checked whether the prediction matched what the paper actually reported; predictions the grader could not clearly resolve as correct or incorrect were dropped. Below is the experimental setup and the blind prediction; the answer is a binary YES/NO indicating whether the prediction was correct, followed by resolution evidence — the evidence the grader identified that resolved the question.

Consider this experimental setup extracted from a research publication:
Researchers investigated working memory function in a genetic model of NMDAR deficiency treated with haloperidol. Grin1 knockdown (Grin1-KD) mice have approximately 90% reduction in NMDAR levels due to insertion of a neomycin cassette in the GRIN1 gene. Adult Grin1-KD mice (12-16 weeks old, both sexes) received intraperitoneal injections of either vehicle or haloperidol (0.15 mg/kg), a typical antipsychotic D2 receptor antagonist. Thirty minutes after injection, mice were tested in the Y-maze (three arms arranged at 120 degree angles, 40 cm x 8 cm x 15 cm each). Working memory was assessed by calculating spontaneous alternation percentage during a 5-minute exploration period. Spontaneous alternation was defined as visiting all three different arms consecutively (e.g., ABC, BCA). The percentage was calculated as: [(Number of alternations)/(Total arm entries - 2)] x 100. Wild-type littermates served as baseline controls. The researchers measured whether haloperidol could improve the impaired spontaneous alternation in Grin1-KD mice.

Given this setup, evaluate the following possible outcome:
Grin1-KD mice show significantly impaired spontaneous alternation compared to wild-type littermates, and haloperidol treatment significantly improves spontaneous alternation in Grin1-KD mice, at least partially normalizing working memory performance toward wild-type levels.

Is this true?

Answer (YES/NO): NO